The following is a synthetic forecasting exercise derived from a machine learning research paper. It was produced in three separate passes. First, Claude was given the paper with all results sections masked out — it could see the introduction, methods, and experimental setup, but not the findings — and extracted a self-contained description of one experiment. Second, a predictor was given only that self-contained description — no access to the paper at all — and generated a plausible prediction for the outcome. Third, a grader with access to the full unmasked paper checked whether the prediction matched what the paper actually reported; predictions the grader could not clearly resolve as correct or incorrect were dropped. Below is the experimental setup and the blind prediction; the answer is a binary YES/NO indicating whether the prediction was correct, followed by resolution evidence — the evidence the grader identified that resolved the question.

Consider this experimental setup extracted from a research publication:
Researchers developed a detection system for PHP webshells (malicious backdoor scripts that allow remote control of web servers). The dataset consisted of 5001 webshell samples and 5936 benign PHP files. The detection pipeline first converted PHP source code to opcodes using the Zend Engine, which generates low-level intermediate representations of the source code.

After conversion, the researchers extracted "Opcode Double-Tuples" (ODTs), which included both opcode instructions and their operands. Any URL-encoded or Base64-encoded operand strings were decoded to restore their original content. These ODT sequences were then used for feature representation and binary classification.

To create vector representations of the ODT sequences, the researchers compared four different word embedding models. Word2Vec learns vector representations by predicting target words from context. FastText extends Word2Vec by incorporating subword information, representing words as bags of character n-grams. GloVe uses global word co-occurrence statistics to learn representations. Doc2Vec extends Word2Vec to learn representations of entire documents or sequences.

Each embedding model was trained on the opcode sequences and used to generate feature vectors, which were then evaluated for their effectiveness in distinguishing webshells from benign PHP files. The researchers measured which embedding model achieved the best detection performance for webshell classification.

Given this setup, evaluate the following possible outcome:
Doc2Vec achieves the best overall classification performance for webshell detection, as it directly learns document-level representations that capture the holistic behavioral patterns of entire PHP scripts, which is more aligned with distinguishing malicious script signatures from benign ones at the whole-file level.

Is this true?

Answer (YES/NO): NO